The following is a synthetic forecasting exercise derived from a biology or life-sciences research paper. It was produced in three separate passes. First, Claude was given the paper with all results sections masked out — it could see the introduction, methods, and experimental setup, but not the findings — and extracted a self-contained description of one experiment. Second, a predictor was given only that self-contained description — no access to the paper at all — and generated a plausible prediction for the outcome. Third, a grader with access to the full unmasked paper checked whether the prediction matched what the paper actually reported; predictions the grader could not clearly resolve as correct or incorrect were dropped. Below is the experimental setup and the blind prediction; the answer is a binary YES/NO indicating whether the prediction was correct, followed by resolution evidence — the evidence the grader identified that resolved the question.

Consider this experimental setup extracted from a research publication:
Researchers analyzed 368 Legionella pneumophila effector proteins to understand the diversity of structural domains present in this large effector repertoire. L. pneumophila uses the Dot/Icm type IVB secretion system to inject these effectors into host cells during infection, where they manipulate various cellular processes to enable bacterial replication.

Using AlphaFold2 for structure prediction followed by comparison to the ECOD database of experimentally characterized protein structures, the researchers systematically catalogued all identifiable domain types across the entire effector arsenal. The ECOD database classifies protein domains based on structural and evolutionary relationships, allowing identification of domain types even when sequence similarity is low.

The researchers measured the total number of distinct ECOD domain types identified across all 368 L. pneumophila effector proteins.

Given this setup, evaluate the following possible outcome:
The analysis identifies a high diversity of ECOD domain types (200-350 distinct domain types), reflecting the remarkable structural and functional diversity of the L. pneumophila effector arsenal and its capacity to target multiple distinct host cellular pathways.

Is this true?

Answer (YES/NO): NO